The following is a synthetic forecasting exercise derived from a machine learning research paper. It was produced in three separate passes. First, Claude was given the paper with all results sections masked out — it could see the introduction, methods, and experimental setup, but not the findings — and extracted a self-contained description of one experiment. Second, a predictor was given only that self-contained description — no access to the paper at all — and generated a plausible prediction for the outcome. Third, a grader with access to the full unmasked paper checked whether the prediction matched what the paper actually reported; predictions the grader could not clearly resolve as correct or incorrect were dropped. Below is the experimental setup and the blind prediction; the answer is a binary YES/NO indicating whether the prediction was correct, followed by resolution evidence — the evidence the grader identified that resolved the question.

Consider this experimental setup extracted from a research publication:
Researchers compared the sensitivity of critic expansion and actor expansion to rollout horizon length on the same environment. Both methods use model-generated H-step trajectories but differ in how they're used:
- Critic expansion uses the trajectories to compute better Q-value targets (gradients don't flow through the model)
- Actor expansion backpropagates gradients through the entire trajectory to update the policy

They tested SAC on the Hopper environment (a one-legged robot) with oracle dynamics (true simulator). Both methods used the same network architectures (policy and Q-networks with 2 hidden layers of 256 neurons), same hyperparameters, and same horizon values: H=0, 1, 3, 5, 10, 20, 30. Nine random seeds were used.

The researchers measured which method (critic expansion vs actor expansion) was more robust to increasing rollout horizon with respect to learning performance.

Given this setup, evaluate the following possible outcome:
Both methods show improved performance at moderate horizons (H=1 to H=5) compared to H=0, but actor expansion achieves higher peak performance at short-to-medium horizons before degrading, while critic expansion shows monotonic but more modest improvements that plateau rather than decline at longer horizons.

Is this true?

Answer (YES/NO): NO